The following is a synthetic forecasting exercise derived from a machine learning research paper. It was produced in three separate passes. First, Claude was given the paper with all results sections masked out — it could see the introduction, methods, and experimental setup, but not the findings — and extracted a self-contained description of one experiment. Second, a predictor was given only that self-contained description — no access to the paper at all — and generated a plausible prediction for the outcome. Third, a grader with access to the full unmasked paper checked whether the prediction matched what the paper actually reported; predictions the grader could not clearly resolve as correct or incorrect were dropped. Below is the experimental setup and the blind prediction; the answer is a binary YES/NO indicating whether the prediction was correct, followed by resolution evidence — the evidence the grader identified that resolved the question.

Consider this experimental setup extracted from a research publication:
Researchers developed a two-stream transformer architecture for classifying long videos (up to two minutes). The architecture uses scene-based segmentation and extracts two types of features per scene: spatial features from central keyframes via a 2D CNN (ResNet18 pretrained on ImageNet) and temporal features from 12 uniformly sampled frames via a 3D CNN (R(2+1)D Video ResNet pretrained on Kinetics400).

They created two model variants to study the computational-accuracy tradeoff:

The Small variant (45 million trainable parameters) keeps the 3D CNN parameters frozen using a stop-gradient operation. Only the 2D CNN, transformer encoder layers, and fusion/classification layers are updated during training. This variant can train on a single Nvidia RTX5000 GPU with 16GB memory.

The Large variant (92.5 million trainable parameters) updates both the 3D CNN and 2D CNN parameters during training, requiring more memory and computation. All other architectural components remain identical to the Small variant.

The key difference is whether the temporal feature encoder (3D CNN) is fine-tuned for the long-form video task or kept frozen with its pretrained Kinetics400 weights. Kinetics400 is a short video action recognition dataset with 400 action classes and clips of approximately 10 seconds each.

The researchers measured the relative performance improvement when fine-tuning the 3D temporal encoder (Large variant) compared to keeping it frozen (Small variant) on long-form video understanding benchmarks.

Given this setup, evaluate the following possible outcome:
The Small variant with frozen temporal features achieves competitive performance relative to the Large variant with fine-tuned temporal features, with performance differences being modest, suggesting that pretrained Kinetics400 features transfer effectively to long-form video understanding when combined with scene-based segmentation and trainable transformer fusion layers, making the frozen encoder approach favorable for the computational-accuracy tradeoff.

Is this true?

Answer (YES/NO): NO